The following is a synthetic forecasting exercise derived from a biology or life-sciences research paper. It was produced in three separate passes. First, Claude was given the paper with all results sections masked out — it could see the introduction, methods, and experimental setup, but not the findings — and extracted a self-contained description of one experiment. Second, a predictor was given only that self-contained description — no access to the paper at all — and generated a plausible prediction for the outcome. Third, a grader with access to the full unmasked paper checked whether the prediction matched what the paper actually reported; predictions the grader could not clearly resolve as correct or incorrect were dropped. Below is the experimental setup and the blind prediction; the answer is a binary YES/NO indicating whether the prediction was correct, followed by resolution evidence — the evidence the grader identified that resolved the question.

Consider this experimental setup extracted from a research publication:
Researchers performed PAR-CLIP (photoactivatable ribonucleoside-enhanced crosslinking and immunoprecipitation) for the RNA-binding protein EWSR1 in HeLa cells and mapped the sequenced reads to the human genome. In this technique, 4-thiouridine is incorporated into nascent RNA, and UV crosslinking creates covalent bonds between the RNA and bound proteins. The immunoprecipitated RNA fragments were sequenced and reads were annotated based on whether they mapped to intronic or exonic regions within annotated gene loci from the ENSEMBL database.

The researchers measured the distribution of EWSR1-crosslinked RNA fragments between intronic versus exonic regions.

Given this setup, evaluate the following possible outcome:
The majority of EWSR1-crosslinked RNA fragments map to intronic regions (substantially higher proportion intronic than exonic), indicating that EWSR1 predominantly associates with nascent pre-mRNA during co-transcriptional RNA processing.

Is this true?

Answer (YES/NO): YES